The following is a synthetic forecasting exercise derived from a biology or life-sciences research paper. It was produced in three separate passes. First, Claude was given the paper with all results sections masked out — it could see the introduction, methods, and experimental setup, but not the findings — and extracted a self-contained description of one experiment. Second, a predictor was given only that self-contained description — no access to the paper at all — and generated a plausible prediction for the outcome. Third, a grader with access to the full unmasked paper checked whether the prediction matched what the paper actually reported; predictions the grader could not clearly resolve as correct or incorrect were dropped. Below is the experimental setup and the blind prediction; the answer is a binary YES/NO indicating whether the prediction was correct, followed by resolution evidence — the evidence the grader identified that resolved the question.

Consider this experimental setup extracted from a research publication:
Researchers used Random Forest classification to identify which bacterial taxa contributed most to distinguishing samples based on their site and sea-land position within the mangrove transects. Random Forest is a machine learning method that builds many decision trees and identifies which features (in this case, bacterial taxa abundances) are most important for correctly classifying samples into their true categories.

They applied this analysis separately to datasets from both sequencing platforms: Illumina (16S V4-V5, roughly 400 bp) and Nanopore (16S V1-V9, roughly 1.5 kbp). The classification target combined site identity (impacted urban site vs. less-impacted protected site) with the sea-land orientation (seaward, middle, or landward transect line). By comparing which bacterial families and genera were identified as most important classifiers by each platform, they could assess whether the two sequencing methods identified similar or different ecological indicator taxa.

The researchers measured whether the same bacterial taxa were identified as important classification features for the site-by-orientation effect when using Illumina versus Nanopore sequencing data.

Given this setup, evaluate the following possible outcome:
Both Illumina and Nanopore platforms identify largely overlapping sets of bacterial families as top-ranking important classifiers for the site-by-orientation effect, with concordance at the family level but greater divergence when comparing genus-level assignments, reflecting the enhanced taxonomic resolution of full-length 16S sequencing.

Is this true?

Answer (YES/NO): NO